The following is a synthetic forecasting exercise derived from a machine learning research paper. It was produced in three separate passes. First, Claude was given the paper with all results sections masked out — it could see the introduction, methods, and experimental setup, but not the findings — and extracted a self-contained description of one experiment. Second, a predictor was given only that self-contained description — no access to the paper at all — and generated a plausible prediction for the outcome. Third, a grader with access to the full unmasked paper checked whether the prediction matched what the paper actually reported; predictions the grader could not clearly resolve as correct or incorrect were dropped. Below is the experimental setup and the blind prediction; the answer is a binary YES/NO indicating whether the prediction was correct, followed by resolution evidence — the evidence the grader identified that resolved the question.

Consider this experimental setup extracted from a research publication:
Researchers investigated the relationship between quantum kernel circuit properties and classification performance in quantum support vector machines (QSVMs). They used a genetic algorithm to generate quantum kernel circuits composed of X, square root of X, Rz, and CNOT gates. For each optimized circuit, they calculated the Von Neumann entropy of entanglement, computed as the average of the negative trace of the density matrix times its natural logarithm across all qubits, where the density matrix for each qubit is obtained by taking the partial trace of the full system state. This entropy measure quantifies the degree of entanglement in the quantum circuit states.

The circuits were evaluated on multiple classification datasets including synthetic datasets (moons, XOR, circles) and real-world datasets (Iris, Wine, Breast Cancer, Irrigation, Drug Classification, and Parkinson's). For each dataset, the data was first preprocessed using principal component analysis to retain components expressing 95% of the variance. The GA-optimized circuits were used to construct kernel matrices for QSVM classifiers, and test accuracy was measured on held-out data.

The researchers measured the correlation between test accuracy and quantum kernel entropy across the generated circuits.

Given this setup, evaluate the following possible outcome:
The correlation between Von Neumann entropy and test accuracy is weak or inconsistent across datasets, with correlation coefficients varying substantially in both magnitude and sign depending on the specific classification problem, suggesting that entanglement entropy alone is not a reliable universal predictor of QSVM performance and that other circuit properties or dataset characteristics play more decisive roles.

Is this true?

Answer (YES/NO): NO